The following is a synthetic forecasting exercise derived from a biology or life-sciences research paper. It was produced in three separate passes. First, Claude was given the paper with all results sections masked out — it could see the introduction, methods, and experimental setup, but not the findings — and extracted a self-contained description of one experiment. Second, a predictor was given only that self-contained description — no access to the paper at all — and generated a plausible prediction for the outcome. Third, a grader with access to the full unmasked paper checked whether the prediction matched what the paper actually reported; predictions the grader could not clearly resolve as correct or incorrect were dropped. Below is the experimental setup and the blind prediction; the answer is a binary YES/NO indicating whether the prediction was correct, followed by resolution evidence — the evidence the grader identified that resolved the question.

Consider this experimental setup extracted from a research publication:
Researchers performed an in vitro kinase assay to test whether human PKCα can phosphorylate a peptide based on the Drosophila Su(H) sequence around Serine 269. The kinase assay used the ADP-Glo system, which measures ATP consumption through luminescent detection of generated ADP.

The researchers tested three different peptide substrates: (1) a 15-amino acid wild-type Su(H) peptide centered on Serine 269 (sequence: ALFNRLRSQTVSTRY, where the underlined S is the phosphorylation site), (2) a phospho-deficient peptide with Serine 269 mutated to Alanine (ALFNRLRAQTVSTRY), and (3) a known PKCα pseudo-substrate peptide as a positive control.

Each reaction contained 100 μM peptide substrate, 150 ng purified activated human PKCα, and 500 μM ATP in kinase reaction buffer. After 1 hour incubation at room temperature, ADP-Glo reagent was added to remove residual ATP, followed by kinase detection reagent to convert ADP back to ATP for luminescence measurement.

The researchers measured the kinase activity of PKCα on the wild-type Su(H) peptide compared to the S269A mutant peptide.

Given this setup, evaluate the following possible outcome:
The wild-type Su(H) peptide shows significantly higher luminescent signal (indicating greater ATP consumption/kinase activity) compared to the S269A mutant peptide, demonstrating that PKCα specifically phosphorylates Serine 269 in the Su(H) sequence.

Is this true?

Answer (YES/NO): YES